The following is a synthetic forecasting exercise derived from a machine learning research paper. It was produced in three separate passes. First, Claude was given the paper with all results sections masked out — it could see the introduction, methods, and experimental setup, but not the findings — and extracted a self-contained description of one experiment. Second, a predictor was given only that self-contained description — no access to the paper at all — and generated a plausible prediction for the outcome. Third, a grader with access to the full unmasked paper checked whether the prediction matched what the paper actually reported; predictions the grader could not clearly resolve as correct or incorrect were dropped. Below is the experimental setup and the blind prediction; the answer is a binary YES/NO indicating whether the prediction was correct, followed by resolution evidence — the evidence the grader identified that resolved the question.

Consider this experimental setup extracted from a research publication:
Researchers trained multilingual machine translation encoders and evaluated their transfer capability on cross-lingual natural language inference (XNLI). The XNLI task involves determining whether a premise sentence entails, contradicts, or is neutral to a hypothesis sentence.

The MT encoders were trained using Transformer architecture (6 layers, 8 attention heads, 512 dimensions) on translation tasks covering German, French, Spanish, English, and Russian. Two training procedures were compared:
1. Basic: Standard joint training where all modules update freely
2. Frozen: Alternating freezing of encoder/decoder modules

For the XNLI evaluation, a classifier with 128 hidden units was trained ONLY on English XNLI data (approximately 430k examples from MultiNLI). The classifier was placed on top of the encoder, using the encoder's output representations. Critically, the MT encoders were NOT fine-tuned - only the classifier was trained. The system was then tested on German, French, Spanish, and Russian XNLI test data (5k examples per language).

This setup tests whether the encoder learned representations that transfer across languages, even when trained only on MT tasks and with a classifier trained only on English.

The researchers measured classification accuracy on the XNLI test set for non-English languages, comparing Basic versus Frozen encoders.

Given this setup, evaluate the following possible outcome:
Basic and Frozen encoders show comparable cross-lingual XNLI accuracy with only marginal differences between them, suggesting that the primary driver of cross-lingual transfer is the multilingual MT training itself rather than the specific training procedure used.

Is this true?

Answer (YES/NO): NO